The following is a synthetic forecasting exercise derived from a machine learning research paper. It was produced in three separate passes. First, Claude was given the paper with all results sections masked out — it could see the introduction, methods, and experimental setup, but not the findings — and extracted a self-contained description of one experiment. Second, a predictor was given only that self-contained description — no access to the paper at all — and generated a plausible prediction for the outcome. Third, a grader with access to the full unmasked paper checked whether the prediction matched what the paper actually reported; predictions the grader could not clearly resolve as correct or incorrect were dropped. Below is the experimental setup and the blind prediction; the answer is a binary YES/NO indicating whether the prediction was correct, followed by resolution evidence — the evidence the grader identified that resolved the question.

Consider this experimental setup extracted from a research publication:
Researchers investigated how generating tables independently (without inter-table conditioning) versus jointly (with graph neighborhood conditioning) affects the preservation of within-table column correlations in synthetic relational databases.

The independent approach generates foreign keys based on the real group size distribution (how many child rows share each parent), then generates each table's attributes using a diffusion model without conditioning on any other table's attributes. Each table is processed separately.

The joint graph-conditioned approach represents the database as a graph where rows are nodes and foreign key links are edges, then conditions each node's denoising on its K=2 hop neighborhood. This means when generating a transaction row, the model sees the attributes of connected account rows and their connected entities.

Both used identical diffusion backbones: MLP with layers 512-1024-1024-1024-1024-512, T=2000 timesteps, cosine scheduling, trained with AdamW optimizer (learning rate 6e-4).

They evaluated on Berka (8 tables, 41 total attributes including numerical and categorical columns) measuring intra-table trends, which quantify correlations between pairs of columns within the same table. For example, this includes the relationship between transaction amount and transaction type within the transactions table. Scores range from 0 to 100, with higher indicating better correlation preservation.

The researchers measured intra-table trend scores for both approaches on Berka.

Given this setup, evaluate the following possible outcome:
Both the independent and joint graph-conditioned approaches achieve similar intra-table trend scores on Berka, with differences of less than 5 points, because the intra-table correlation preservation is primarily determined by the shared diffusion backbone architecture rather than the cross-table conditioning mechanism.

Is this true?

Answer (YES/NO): YES